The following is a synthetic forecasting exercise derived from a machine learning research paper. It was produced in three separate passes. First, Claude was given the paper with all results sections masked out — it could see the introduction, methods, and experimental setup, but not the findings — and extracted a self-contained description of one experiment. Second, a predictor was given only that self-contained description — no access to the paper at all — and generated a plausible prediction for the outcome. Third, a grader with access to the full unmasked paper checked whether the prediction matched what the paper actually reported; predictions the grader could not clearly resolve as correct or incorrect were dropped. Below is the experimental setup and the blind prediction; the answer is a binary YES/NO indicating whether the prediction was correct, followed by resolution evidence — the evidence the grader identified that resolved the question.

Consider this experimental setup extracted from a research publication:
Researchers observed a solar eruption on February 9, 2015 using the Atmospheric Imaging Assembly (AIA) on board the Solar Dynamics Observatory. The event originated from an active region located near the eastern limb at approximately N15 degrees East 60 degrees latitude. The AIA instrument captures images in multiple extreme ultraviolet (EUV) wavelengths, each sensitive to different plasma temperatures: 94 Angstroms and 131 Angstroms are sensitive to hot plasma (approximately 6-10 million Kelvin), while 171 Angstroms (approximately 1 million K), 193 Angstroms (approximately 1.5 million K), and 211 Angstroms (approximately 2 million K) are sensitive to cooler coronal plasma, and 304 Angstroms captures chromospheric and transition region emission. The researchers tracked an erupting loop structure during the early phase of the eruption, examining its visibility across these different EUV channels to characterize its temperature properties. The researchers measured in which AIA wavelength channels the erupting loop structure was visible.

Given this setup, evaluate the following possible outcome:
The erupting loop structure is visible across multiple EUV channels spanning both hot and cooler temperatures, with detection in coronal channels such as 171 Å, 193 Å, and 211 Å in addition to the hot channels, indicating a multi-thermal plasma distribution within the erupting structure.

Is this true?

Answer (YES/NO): NO